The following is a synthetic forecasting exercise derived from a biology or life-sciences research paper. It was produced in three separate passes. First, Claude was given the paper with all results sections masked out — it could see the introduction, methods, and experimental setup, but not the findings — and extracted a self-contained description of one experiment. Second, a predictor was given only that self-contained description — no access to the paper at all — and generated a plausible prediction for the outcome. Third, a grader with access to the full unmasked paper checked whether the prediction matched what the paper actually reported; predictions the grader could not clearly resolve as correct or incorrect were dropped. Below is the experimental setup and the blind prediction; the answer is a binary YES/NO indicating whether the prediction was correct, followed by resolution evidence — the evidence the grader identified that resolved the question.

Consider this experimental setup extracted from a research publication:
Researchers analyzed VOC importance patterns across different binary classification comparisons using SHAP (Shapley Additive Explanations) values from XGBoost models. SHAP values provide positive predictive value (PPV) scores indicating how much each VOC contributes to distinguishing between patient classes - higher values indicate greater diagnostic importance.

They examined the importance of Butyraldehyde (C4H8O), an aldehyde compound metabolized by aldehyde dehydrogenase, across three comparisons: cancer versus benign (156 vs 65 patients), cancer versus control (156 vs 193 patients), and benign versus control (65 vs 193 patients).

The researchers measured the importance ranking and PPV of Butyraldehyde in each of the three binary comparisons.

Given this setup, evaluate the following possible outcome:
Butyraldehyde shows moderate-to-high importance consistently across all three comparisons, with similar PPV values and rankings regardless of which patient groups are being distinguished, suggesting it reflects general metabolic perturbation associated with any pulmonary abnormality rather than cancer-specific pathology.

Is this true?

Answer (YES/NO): NO